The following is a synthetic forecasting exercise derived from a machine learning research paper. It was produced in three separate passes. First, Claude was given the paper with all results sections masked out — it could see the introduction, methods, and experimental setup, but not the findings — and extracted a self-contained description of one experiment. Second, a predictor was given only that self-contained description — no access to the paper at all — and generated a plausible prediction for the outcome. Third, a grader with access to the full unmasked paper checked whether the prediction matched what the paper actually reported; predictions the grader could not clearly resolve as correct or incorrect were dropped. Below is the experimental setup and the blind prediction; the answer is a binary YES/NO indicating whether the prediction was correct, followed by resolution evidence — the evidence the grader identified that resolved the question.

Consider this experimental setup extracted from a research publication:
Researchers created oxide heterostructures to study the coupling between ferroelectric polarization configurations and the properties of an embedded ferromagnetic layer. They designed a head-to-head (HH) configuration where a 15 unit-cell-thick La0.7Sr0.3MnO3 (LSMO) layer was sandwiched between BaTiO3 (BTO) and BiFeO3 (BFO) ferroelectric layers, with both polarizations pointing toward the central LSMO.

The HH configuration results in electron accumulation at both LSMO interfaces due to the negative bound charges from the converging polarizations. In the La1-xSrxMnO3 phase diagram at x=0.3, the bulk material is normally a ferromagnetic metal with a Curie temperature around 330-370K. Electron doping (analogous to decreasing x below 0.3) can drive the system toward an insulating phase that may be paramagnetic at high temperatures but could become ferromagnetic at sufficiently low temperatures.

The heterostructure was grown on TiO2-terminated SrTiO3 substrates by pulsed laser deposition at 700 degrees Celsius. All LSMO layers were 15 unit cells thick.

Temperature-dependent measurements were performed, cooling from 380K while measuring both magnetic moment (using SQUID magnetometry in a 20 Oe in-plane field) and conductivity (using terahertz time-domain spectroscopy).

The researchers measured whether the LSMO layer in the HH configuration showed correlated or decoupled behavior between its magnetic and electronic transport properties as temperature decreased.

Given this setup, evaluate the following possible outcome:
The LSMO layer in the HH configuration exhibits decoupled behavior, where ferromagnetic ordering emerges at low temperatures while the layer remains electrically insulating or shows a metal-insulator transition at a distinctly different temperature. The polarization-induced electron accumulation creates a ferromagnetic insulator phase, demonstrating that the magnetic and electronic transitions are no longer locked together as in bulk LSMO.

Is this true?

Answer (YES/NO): NO